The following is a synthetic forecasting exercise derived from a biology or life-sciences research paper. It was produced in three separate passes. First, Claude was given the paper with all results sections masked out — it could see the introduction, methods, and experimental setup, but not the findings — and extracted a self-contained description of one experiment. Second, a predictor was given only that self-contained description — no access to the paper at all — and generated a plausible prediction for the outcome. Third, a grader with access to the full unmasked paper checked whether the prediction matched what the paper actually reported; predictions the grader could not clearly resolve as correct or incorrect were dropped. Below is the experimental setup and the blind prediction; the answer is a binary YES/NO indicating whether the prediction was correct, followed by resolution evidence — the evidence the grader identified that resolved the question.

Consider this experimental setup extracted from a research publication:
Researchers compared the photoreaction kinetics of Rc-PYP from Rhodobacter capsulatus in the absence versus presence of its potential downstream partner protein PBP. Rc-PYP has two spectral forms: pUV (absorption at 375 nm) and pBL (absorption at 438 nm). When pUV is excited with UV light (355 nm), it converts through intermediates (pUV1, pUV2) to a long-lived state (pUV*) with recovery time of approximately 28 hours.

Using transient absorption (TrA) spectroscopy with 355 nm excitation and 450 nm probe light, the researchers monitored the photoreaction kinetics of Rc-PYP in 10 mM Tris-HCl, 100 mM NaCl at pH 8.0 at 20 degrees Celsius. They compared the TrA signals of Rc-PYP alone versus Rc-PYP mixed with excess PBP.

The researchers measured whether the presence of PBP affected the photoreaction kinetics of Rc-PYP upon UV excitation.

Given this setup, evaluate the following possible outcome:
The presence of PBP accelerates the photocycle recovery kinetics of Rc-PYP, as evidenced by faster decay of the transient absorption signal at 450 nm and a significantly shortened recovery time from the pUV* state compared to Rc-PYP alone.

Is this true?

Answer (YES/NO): NO